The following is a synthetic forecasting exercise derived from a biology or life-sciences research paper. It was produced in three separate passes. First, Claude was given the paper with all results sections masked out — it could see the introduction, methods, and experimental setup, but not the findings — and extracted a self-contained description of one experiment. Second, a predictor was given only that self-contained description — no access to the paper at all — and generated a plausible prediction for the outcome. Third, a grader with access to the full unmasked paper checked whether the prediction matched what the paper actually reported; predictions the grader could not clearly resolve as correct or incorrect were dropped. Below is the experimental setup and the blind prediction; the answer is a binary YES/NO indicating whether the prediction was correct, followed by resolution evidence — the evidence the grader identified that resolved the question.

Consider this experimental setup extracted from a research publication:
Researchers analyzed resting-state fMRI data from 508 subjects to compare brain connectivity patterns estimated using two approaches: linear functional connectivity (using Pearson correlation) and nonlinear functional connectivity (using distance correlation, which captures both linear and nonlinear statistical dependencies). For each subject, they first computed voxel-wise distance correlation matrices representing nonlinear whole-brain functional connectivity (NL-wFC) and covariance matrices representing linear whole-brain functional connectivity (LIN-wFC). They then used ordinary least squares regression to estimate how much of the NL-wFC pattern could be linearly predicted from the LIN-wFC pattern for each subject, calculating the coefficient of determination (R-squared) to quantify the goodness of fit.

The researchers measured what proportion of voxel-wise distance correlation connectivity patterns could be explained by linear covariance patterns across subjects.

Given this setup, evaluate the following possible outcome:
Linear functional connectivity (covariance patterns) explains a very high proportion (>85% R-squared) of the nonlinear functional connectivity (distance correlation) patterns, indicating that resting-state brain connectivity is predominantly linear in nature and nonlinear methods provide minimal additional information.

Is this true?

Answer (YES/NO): NO